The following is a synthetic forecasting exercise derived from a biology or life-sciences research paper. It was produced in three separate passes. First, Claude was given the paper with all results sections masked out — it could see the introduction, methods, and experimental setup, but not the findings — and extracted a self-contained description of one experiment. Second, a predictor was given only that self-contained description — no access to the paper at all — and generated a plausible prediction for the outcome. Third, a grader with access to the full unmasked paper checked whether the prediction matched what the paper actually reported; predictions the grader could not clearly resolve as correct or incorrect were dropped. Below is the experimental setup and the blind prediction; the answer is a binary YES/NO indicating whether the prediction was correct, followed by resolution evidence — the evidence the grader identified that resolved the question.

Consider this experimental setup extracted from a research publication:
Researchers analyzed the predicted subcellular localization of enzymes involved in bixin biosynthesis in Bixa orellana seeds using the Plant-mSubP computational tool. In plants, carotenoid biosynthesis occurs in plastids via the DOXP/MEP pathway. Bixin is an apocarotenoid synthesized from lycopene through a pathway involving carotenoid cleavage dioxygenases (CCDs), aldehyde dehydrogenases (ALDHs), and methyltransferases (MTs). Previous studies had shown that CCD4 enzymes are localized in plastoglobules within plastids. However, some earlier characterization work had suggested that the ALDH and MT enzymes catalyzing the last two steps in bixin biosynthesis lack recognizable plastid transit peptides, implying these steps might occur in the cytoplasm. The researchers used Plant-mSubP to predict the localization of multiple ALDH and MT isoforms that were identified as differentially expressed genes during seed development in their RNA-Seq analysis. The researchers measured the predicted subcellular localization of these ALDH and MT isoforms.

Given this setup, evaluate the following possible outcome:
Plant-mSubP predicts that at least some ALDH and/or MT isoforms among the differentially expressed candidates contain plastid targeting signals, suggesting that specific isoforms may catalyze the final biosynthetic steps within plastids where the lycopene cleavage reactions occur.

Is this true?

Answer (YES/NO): YES